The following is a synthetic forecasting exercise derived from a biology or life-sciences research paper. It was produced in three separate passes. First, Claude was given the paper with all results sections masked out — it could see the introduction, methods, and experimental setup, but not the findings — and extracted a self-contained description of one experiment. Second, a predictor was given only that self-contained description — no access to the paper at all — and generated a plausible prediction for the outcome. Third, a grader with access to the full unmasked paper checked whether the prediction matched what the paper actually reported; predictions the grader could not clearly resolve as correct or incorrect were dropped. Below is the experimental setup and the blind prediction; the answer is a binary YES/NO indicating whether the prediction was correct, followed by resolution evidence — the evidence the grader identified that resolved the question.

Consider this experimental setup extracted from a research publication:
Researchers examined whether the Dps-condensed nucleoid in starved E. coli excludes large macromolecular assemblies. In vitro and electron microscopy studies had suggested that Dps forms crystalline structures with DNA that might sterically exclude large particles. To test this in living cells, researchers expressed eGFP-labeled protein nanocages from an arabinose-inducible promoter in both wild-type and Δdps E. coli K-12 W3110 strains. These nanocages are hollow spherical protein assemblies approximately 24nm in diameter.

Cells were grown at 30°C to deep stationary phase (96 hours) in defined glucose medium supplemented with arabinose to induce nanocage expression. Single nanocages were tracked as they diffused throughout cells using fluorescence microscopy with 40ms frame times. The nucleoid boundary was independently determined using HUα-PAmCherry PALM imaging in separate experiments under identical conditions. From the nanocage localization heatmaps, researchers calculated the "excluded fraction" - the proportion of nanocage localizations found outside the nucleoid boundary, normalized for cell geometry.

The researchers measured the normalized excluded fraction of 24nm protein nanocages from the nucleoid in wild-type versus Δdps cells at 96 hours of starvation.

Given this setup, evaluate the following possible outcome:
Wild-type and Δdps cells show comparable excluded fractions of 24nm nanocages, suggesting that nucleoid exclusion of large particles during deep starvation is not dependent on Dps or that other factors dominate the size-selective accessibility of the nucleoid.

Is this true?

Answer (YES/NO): YES